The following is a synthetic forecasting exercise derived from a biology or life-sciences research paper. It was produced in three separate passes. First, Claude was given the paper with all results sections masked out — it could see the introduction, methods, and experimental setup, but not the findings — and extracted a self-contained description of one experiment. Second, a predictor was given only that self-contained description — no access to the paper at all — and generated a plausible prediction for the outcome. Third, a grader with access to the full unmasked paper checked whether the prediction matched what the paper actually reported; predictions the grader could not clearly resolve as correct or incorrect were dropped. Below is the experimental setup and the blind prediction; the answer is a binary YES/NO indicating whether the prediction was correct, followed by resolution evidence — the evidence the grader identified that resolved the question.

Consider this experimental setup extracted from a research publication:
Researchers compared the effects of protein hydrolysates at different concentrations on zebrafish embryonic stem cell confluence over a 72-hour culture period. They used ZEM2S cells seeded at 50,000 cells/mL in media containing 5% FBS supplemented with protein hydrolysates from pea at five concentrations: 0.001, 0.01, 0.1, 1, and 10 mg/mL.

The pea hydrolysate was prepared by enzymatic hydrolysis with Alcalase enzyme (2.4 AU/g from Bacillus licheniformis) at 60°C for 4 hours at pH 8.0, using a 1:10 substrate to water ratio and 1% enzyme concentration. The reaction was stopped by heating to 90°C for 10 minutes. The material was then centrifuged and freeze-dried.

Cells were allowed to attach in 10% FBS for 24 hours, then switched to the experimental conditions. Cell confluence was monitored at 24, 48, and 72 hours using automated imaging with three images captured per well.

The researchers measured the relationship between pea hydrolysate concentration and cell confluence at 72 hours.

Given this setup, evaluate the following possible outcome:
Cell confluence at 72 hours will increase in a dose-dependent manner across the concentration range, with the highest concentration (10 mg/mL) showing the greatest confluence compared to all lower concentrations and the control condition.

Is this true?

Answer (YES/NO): NO